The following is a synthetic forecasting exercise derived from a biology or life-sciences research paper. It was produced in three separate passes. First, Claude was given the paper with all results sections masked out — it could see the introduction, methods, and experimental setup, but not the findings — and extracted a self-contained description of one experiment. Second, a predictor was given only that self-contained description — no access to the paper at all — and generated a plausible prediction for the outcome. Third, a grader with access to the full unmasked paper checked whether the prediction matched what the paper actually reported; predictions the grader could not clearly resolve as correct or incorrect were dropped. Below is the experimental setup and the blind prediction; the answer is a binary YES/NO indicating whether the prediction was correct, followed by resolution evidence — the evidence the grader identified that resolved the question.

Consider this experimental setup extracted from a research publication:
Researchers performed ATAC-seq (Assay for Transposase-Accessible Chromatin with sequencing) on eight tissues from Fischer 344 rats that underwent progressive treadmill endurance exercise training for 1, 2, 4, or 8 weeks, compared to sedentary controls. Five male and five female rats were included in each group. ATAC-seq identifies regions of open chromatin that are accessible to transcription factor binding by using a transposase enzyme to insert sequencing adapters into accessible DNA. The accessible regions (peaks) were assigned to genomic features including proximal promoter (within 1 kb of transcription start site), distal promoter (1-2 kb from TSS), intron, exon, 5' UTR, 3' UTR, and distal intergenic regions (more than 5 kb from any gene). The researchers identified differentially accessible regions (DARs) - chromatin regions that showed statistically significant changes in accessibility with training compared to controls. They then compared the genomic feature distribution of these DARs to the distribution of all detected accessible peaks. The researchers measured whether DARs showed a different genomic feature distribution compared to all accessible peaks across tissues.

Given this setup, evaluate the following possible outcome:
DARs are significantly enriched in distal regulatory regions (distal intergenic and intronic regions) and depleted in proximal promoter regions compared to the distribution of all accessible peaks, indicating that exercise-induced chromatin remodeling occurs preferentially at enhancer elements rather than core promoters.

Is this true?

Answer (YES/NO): NO